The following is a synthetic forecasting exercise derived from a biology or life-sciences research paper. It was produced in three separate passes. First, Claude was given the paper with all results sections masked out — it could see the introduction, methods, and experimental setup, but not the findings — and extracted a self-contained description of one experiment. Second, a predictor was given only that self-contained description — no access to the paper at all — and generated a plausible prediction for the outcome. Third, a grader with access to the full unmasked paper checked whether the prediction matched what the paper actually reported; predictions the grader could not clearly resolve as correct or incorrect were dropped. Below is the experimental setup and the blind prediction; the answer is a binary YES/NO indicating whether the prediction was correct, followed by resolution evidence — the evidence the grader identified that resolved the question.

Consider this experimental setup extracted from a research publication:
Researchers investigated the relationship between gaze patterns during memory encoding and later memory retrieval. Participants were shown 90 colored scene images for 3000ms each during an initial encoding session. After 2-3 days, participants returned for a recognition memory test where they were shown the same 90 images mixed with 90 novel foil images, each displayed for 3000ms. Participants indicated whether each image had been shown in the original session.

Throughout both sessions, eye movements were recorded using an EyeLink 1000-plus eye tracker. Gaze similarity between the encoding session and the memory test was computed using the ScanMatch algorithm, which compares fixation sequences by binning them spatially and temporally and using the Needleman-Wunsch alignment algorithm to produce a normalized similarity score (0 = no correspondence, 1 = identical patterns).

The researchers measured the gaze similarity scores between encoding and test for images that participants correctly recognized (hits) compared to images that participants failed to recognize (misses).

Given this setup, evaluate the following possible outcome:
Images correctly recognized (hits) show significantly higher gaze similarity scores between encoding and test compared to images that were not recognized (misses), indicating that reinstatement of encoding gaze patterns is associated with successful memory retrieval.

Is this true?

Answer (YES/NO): YES